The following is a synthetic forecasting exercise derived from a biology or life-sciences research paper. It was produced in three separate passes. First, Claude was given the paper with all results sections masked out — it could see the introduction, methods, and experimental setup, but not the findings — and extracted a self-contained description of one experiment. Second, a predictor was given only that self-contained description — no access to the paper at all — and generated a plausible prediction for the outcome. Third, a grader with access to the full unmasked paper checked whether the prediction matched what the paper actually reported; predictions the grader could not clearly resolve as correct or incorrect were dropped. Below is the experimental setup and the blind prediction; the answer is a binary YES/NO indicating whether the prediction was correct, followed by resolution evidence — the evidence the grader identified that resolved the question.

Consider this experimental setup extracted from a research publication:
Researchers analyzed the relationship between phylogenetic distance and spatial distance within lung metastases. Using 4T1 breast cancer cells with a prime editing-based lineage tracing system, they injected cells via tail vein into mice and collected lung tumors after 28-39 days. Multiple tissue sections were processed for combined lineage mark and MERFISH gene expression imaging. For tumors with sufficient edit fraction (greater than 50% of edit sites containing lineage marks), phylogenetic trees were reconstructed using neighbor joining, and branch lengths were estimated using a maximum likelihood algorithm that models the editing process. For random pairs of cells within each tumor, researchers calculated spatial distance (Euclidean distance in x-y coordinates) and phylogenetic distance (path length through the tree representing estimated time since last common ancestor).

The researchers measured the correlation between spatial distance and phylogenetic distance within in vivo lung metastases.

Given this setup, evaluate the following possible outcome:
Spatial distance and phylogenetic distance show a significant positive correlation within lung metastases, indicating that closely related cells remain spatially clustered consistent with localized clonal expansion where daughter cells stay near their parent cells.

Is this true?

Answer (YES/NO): YES